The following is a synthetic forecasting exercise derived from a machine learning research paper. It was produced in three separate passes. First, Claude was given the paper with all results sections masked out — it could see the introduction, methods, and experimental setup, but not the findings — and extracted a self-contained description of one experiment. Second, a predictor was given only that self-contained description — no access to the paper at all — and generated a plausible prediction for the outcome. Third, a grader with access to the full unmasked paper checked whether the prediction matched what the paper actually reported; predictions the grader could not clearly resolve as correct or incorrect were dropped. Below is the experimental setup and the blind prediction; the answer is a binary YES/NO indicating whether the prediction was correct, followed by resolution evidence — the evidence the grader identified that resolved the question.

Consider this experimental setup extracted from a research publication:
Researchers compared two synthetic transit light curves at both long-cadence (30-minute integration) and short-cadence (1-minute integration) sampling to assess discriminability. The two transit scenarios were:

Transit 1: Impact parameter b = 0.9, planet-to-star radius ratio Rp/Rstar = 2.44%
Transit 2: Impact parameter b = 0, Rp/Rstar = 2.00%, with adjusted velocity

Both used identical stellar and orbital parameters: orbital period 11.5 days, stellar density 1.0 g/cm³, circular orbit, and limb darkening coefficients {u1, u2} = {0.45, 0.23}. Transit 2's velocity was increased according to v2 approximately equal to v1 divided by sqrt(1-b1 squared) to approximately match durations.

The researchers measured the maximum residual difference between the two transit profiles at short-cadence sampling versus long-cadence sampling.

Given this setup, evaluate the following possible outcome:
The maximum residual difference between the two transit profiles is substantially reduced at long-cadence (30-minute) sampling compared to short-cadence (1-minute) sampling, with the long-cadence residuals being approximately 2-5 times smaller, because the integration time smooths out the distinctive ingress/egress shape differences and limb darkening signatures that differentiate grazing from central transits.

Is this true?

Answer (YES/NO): NO